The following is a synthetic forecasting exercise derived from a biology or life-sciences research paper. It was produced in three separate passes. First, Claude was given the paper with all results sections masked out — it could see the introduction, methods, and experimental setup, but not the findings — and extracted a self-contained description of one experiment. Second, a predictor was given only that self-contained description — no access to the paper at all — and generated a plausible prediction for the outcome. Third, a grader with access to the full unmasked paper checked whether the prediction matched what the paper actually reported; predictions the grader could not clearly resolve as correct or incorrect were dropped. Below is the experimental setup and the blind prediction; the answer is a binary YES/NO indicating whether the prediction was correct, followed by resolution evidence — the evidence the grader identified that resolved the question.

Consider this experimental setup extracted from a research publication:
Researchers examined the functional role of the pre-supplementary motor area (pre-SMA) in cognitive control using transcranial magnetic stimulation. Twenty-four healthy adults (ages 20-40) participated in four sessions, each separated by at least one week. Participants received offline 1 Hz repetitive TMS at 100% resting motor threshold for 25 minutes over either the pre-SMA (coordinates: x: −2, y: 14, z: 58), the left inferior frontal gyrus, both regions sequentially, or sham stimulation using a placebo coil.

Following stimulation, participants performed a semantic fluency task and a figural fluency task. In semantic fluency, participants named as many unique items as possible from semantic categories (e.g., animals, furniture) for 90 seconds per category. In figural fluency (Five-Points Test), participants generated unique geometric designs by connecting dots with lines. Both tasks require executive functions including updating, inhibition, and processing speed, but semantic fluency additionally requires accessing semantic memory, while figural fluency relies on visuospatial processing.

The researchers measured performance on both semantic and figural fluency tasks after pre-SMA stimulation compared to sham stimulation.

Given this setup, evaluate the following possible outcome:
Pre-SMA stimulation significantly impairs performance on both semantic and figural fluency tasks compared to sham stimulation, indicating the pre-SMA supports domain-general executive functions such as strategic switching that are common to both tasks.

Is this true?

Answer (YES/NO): YES